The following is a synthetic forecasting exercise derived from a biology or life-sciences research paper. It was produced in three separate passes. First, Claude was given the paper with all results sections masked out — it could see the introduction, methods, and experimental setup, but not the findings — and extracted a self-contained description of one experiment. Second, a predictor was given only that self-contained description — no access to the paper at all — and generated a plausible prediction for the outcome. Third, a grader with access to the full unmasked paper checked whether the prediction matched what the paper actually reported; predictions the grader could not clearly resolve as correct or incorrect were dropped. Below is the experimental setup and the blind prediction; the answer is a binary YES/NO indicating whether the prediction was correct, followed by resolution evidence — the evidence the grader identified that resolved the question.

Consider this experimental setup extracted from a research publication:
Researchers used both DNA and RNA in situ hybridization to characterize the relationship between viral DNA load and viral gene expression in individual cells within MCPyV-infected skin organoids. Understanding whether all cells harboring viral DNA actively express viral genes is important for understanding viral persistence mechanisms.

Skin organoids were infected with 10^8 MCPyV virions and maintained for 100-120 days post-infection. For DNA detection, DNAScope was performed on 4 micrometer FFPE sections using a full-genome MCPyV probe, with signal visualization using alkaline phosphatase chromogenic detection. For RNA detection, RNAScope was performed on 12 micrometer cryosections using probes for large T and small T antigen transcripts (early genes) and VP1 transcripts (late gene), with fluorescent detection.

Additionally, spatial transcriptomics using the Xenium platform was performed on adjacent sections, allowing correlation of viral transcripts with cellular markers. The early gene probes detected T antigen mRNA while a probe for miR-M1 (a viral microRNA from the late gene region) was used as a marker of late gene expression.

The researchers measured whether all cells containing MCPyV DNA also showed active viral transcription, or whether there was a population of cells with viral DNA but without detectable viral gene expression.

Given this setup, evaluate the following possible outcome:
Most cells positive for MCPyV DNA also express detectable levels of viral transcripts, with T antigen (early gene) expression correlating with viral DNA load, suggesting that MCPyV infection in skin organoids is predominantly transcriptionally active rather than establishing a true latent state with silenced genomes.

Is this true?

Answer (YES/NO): NO